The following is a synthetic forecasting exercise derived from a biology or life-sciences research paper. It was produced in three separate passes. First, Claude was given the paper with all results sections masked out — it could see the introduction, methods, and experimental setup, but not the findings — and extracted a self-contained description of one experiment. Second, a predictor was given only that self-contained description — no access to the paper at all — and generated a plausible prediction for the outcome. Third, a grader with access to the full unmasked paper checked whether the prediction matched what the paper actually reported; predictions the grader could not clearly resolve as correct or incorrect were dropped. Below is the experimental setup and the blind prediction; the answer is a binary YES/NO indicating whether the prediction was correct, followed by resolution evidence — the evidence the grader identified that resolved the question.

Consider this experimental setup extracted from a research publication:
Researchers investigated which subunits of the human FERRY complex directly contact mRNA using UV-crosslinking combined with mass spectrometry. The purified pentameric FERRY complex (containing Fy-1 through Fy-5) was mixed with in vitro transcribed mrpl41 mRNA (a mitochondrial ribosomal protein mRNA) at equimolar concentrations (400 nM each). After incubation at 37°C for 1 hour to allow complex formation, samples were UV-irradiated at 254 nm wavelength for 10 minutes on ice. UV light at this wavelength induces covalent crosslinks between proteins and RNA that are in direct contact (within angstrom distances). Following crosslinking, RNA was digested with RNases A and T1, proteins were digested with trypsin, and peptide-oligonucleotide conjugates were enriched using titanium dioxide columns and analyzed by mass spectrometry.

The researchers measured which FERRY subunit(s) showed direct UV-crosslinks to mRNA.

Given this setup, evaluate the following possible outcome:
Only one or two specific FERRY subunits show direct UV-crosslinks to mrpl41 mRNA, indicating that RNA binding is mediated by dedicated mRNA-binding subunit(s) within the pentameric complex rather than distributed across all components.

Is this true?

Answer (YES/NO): NO